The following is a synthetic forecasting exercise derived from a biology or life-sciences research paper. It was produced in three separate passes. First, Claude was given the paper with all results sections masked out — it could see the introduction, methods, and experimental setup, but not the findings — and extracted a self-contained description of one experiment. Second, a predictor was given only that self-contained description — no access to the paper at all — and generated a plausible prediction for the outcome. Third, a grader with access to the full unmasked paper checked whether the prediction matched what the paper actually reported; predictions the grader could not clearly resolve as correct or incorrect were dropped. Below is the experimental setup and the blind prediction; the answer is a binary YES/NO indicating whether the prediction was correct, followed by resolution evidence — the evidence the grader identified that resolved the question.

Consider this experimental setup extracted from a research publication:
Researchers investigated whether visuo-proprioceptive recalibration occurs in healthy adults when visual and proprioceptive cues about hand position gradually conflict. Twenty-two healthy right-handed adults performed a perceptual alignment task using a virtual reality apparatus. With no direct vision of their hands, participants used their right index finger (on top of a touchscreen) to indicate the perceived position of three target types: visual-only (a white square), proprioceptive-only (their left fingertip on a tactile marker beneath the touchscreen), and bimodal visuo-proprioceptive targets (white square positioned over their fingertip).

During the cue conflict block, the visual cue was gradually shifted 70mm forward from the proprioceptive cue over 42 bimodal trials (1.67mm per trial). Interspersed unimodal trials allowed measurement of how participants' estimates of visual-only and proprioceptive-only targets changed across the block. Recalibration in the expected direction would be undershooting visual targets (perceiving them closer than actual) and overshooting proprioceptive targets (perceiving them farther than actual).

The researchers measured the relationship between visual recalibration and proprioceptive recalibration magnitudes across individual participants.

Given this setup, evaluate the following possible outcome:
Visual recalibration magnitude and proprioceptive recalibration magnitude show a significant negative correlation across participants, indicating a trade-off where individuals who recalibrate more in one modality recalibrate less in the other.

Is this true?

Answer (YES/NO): YES